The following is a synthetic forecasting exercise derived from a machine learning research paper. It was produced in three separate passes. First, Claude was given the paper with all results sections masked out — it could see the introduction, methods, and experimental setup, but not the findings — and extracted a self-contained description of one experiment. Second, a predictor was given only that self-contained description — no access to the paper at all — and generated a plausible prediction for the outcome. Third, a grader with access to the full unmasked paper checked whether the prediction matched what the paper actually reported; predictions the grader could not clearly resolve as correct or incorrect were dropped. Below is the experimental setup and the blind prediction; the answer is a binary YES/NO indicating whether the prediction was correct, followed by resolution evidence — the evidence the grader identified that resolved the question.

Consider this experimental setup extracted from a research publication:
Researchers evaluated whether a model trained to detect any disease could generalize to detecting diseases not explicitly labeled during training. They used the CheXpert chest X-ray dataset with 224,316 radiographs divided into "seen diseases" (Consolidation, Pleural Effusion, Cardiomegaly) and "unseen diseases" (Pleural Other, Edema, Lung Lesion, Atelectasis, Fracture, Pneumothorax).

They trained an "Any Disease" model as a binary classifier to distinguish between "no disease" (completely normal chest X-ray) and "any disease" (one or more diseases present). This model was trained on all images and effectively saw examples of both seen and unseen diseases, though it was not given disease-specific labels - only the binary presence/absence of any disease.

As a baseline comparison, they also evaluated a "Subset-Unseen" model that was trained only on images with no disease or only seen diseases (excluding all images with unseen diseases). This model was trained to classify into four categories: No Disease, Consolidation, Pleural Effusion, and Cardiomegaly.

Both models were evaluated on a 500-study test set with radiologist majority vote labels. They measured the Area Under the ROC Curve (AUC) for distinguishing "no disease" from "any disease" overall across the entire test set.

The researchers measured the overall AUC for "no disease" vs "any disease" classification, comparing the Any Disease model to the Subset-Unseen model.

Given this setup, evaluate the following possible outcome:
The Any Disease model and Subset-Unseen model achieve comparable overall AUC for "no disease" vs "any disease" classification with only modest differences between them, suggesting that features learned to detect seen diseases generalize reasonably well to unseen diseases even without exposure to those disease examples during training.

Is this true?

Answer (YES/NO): NO